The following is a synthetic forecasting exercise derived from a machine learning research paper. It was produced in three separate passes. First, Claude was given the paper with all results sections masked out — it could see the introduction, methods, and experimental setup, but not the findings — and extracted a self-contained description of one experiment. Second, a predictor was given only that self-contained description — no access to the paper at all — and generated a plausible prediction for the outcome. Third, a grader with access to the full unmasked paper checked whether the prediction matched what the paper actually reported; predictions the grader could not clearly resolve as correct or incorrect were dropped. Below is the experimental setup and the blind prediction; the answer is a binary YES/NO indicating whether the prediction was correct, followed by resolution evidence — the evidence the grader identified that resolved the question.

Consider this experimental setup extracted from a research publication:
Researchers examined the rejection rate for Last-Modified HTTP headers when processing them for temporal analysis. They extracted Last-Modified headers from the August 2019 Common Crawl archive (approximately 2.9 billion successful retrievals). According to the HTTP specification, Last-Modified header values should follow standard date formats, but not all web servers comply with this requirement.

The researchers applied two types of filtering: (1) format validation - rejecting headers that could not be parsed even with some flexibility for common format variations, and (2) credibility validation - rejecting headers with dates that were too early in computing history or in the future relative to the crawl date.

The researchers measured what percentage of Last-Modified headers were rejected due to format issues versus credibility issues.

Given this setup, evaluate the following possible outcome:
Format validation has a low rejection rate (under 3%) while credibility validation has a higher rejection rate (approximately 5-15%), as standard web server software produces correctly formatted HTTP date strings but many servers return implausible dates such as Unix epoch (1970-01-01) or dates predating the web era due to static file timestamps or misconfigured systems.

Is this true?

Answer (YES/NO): NO